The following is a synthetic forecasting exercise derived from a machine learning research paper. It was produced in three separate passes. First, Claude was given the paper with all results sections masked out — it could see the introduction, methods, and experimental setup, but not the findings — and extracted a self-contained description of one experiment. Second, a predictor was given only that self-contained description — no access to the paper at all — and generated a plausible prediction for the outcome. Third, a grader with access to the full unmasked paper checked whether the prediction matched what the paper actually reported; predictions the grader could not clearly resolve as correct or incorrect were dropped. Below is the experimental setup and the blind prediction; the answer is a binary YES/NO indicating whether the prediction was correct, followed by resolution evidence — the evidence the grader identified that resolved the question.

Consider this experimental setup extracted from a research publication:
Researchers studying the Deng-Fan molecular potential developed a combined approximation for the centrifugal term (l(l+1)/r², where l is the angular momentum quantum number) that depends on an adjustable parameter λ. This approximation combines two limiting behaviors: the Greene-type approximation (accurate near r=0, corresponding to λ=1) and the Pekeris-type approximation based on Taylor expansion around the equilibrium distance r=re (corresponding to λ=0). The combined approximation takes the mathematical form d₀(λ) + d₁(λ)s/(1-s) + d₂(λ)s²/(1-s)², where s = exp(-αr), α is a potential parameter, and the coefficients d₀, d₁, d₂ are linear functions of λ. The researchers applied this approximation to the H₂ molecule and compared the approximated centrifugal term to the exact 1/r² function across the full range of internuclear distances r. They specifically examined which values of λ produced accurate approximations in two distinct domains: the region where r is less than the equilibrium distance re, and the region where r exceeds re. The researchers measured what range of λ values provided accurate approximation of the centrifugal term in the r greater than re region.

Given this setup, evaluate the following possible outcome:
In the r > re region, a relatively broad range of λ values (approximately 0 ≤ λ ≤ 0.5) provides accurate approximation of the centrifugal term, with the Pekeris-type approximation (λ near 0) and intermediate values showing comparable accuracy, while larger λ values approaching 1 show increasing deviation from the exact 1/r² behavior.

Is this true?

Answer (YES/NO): NO